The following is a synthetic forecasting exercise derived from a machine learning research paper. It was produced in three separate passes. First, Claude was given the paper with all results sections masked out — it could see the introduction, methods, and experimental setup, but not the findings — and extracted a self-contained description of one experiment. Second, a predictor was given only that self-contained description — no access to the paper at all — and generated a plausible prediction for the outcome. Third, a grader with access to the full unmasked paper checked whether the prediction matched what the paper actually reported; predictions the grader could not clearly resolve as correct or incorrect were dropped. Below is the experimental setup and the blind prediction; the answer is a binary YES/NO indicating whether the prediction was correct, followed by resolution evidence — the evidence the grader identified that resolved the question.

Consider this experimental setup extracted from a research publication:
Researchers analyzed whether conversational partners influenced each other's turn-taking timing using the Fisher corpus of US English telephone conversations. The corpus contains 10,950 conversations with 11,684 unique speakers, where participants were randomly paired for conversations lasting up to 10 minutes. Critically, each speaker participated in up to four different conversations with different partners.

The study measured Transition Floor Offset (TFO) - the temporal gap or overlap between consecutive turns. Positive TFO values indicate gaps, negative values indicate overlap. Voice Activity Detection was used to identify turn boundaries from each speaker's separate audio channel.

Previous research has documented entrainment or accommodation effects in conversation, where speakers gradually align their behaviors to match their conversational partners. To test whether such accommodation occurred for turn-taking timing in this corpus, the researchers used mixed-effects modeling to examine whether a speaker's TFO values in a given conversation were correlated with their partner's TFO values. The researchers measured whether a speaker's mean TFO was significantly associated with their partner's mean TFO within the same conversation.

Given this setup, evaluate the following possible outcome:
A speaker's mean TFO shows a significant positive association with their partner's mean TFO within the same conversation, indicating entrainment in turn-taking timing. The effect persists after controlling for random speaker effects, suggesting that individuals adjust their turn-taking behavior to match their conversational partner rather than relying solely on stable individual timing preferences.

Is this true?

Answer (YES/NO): YES